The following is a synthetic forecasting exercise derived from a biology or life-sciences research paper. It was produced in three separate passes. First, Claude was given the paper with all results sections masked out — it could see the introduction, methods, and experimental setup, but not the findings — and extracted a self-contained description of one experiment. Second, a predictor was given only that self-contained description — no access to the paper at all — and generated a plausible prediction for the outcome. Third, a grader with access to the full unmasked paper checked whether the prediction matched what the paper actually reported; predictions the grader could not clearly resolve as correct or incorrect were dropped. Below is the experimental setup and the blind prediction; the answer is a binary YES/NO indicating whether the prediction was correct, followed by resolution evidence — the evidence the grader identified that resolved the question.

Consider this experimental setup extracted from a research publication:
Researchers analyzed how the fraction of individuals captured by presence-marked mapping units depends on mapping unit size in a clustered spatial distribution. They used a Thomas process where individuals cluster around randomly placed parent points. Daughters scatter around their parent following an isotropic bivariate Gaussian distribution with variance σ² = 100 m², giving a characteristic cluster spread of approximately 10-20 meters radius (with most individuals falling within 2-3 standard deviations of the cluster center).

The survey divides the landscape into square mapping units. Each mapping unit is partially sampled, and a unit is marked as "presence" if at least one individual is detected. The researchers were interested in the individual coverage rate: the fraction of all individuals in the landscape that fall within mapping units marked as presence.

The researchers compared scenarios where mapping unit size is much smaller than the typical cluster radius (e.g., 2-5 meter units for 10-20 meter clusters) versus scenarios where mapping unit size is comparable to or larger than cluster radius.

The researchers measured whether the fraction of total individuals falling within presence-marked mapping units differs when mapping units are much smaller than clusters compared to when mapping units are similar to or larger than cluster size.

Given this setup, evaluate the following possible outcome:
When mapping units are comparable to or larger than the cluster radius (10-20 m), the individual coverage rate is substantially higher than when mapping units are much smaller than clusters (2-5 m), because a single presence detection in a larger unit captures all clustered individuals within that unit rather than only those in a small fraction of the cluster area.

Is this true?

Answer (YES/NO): YES